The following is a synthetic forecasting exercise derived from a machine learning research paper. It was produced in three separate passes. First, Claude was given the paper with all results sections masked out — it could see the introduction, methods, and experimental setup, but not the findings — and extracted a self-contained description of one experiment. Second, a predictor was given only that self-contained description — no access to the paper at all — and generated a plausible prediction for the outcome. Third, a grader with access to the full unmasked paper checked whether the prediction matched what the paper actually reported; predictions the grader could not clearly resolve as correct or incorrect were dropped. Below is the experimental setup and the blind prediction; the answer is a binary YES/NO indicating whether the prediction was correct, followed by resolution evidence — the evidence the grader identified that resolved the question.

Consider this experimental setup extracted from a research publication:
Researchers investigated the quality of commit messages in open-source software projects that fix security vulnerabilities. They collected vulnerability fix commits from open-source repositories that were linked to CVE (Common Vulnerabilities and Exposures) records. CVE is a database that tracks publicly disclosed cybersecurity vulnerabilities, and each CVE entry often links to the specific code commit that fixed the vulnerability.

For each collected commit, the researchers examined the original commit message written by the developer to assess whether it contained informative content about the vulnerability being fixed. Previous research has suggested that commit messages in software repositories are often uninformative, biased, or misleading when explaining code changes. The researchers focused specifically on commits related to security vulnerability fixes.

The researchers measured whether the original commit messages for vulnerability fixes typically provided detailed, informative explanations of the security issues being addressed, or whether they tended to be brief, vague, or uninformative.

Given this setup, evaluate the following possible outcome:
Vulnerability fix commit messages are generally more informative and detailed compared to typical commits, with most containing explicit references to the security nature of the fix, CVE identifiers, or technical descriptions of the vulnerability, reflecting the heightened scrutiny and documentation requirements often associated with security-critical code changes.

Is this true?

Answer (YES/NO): NO